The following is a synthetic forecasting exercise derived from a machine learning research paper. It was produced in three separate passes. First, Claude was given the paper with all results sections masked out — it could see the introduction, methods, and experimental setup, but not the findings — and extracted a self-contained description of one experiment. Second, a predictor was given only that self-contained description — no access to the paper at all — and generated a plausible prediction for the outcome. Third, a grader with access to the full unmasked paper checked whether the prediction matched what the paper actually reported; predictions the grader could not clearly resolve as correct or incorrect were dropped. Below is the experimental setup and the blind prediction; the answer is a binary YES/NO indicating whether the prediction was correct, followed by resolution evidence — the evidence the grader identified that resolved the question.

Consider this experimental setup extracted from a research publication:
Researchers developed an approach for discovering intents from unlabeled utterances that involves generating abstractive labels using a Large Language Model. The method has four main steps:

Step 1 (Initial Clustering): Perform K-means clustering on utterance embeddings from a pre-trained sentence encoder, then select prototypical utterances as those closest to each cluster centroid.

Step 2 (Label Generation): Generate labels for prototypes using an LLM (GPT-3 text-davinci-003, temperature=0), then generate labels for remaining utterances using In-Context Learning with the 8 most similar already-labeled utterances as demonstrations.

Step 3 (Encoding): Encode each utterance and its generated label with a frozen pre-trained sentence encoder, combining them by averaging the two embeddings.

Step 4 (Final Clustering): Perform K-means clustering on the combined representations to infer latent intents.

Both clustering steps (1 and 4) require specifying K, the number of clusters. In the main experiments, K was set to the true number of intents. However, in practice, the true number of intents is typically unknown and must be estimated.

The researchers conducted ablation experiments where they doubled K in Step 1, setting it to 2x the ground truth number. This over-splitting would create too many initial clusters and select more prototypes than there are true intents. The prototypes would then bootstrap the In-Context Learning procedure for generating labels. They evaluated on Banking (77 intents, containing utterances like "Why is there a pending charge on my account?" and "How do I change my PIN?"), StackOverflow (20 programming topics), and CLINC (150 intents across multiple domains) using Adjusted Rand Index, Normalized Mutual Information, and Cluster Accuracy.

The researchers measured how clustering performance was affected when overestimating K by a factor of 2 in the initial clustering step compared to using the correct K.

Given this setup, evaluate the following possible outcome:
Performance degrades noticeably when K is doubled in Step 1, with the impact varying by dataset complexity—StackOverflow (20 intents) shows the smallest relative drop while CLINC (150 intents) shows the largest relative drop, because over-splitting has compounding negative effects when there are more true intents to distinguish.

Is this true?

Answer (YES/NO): NO